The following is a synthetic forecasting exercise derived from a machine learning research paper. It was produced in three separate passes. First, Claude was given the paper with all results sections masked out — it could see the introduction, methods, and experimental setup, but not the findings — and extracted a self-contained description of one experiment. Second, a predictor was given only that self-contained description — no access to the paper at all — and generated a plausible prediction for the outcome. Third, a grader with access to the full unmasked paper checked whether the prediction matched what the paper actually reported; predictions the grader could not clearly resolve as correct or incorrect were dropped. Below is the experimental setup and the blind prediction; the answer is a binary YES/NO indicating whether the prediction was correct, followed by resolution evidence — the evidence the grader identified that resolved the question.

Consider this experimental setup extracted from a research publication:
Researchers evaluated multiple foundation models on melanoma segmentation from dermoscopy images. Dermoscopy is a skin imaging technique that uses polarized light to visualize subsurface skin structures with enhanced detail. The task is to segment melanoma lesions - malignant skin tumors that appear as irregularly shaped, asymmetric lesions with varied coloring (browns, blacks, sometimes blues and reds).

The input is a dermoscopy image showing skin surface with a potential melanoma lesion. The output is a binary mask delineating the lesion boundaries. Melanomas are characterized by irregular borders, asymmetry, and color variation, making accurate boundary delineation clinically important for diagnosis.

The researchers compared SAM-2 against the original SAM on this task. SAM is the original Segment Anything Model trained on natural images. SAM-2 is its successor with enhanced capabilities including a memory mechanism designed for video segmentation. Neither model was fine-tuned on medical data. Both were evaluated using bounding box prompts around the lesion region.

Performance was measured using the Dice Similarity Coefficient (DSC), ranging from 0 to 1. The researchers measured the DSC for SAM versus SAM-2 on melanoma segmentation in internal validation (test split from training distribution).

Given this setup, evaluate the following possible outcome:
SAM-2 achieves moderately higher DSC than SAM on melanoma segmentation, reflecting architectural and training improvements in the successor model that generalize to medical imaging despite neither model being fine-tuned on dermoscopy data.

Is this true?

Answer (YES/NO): NO